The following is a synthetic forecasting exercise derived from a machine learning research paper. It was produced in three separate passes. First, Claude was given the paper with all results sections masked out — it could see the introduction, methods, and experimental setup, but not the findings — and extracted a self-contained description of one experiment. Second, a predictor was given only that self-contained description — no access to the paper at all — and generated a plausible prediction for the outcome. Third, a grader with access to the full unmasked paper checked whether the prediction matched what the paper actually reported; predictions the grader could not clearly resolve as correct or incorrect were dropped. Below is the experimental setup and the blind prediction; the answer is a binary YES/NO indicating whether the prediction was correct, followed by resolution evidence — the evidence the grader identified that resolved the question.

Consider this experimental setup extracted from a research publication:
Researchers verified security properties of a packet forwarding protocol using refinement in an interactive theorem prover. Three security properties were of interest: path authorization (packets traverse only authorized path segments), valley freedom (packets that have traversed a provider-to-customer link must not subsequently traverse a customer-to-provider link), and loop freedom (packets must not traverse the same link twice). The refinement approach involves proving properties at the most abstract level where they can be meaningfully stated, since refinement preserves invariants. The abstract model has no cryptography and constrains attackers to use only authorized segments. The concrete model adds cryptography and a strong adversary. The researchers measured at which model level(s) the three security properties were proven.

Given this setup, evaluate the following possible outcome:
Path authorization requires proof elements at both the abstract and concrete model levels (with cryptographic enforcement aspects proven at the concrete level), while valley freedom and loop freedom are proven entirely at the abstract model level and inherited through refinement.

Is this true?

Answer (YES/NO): YES